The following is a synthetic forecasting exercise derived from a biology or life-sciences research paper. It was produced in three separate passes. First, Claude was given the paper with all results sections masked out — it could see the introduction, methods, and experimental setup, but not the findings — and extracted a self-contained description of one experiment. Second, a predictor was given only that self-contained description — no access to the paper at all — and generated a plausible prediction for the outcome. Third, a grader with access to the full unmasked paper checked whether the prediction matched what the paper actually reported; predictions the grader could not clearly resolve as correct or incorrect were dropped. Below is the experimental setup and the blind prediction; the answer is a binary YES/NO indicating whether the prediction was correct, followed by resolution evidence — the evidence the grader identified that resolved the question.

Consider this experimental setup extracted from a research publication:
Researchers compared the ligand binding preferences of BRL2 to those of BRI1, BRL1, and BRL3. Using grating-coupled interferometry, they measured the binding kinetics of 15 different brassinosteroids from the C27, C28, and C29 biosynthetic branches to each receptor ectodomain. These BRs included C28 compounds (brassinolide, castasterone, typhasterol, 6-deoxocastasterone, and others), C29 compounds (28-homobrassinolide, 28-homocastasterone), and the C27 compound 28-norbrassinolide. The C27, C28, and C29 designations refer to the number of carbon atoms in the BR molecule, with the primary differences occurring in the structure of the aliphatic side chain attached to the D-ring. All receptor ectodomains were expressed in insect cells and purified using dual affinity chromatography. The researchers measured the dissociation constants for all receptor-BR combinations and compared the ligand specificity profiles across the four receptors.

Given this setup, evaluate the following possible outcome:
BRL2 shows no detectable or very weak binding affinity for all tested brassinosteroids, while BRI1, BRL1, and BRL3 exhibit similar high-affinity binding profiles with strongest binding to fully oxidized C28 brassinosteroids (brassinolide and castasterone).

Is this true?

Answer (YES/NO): NO